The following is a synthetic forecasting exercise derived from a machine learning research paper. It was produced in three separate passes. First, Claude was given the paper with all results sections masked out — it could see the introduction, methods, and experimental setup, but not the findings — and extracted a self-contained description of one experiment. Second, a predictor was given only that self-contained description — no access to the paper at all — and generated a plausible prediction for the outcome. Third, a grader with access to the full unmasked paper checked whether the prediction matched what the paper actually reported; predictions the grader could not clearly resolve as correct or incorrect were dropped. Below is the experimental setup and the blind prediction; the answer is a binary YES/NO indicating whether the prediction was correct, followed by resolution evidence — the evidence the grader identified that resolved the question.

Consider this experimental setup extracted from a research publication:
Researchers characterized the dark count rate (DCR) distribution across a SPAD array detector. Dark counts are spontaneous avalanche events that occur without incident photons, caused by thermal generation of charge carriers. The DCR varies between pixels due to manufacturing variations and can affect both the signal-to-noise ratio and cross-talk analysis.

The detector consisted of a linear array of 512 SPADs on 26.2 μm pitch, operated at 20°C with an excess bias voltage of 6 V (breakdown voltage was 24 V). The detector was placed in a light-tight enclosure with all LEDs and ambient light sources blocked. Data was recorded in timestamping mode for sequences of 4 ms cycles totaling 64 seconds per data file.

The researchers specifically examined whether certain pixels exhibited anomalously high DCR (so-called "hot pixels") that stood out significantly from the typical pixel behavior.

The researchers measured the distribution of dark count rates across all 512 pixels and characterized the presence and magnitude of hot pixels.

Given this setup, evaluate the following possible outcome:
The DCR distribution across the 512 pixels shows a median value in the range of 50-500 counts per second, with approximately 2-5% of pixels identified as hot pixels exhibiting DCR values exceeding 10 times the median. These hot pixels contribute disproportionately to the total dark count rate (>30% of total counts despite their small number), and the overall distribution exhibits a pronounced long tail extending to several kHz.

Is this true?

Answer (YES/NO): NO